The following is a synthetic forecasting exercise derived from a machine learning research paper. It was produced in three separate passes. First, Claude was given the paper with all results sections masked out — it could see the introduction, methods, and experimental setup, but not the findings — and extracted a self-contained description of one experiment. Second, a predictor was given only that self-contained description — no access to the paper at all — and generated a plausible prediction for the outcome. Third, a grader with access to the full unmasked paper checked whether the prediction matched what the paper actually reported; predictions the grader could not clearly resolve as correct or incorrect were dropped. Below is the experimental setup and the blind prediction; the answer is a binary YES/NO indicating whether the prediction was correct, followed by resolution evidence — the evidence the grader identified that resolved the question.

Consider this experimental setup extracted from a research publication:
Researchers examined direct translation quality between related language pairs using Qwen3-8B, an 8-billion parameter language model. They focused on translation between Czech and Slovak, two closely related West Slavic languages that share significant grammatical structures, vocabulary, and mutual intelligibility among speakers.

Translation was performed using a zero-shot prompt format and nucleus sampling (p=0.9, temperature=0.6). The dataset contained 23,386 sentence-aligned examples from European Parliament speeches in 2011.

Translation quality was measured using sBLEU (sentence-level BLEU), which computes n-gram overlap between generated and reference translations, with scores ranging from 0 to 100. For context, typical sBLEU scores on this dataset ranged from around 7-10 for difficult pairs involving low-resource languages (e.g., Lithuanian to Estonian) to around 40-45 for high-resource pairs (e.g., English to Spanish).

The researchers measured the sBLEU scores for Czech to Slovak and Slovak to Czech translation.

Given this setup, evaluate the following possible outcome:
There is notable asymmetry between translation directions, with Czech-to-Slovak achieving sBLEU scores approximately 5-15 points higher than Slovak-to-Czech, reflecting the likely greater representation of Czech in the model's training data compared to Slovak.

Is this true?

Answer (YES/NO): NO